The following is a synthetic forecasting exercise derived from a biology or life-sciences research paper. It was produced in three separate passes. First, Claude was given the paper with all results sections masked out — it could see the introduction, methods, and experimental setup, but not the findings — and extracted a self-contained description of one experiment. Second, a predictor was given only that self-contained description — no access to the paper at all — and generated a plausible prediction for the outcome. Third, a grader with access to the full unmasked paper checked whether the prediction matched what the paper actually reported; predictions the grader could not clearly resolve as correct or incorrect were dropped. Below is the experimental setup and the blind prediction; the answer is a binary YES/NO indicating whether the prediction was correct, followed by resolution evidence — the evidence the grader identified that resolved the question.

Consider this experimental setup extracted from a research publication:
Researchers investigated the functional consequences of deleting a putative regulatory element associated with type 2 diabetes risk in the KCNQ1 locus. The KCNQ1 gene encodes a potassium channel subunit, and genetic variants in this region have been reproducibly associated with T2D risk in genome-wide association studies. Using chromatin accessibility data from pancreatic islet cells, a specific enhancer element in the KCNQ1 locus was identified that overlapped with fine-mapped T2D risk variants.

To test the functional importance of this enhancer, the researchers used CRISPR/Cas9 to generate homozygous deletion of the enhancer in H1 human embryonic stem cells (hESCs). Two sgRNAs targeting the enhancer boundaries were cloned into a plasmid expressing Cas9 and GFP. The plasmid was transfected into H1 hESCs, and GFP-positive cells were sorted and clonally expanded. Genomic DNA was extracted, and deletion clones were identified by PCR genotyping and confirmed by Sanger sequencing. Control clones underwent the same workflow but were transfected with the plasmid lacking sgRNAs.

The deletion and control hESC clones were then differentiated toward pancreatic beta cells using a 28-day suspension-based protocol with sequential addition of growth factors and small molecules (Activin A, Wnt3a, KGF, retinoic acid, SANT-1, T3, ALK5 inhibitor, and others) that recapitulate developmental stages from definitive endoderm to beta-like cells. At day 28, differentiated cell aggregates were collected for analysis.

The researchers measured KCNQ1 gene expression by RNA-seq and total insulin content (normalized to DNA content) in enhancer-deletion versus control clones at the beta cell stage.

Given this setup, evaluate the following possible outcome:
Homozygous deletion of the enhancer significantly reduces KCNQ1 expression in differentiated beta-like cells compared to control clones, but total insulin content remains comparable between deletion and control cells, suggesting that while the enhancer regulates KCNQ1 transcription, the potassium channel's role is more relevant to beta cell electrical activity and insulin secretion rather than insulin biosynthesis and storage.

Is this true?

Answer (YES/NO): NO